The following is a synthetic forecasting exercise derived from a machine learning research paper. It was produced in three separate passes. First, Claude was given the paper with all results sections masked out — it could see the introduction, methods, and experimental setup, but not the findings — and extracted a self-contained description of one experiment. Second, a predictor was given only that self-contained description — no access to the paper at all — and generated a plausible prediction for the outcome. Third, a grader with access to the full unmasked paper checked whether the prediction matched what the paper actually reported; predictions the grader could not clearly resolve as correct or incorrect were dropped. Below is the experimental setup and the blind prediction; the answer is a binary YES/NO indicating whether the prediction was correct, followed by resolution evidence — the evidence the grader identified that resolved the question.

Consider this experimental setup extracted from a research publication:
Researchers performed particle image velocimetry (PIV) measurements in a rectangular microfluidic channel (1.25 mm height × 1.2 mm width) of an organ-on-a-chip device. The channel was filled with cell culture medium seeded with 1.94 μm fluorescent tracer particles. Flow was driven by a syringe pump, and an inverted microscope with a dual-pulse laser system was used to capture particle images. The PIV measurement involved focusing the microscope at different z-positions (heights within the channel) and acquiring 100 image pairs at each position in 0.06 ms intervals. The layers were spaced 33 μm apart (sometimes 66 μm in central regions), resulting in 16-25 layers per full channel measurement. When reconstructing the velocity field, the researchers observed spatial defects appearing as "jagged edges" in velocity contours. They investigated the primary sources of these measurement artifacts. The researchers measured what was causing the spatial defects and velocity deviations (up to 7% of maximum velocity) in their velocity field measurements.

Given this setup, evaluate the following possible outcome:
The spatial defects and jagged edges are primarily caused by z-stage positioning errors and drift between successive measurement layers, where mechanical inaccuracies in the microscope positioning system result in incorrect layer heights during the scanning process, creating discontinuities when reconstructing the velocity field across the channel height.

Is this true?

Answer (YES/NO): NO